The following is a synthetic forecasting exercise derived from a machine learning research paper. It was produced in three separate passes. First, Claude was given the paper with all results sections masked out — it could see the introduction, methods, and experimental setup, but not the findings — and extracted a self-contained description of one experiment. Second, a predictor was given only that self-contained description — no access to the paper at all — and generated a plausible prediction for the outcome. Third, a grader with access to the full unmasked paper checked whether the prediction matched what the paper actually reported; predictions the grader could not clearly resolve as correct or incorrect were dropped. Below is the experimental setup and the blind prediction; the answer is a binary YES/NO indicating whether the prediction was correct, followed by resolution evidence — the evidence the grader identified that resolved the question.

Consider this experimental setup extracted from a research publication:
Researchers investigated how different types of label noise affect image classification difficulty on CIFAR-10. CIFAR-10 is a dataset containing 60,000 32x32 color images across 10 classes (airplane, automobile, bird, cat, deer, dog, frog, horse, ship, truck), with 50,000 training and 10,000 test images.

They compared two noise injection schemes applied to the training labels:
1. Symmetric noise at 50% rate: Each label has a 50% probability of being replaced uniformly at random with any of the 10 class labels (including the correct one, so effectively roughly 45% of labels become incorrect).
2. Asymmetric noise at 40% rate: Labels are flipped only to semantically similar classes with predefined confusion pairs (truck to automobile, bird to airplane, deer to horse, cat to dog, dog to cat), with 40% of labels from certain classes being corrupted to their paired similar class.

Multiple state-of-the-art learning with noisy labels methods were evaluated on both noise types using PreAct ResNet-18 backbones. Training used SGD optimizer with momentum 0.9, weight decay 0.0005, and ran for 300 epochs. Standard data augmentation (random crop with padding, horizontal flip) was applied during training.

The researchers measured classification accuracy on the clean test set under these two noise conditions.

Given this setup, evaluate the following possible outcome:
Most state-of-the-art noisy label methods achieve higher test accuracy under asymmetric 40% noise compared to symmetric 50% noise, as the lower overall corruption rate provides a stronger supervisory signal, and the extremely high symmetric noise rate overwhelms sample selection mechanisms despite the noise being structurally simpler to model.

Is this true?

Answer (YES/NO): NO